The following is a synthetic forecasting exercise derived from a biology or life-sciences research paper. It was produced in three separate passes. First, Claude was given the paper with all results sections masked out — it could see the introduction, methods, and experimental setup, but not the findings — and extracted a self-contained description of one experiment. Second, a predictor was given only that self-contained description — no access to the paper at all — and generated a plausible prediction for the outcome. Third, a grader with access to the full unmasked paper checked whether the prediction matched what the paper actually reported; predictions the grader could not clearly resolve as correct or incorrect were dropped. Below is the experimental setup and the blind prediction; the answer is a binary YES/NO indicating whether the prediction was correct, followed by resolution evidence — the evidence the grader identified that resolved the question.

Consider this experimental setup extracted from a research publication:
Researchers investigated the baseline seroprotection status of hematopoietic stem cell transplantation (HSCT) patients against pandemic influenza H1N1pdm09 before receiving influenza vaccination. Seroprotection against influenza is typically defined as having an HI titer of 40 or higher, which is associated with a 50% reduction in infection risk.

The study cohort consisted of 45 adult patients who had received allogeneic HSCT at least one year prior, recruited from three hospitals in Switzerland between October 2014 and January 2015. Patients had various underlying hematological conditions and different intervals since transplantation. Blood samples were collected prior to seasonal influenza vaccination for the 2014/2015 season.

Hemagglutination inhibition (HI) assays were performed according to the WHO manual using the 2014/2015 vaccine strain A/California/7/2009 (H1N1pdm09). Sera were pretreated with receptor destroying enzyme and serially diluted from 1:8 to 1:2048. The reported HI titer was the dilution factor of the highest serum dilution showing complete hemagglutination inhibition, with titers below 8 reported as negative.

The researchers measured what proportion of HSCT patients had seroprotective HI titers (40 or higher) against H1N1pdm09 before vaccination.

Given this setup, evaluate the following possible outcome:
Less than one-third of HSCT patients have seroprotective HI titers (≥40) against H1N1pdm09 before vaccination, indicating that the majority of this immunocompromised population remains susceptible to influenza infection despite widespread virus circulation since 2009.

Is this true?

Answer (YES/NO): NO